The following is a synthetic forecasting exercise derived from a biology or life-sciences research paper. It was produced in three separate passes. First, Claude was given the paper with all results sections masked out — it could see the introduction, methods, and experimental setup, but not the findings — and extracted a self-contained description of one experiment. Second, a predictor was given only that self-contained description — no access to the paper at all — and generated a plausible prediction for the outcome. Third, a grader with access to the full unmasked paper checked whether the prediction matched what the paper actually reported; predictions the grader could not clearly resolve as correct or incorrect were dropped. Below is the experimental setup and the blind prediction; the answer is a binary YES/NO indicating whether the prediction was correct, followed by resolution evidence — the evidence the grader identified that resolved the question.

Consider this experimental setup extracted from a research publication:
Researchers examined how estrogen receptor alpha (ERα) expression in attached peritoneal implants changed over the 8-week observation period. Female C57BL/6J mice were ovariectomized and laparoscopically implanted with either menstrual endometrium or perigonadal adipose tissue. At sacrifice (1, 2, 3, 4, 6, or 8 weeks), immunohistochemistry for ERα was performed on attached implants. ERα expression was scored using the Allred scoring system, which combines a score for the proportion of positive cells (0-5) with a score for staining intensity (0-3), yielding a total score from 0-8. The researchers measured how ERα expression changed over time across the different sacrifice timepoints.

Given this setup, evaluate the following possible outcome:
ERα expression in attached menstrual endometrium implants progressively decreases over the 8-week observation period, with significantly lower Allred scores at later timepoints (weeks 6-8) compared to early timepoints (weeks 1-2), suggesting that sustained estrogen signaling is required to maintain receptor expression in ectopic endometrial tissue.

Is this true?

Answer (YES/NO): YES